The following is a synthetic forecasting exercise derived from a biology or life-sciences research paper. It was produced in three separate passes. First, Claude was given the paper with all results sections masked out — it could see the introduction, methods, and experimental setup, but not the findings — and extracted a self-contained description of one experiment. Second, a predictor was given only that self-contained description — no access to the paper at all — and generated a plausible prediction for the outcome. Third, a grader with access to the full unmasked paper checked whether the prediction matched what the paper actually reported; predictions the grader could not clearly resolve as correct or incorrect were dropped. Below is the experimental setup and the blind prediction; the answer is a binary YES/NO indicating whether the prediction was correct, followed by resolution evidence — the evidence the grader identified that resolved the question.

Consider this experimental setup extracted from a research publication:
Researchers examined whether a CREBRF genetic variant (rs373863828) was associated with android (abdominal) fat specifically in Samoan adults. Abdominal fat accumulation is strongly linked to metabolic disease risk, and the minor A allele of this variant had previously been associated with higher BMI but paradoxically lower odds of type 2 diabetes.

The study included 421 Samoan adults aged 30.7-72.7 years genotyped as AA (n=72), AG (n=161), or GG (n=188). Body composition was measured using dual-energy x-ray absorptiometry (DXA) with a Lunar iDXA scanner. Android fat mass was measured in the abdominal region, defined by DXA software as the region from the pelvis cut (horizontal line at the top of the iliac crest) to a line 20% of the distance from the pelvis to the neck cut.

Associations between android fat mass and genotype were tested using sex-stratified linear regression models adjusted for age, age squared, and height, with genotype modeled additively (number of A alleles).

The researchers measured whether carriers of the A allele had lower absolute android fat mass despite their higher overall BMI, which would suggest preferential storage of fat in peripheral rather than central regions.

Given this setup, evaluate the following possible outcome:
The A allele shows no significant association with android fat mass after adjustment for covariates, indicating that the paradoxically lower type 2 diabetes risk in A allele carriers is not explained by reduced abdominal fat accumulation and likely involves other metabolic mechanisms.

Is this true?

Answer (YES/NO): NO